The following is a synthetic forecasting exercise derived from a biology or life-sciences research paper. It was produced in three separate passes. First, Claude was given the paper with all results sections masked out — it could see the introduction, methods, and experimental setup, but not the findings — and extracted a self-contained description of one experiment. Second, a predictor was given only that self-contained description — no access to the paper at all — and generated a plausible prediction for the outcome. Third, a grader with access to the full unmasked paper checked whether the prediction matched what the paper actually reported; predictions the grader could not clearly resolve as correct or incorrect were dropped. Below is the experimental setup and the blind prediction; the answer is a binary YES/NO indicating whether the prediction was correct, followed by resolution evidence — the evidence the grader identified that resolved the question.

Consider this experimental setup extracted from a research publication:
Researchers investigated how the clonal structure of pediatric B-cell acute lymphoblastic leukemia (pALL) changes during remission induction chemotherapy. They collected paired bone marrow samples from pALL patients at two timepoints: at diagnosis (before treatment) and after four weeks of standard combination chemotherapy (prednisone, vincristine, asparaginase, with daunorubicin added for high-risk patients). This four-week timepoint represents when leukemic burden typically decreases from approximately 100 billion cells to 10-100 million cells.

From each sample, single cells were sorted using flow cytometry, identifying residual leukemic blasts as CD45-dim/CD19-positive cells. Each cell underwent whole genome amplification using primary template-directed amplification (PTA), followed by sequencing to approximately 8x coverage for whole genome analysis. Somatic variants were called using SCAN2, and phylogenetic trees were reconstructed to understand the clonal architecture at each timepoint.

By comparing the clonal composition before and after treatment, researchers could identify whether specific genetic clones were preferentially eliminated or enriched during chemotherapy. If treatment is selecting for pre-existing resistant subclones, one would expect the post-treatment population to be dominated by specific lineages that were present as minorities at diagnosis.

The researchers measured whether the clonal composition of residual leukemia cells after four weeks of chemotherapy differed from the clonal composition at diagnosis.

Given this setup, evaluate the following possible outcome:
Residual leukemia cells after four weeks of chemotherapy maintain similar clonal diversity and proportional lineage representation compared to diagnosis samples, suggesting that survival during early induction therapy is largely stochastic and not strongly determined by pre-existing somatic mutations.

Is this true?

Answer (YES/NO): NO